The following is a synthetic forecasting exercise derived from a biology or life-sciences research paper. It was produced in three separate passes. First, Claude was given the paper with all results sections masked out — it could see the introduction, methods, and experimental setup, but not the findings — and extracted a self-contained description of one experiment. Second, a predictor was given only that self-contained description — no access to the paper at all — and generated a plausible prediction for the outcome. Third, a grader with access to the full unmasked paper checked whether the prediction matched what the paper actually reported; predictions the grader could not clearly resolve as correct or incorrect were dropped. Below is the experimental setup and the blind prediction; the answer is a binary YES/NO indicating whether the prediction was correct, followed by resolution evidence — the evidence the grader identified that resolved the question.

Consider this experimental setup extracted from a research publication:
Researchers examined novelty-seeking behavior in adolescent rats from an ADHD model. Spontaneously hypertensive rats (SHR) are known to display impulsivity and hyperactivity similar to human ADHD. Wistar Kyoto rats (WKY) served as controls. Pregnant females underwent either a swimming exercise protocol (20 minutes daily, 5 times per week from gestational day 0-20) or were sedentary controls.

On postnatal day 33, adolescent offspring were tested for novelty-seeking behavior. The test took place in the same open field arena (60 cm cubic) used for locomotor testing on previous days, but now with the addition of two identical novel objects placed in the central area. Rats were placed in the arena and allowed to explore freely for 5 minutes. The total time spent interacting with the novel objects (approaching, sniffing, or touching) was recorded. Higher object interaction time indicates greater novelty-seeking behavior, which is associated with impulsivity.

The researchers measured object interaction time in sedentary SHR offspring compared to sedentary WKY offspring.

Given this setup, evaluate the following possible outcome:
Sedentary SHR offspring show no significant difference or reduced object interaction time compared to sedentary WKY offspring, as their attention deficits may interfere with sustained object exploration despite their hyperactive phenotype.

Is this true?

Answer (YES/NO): NO